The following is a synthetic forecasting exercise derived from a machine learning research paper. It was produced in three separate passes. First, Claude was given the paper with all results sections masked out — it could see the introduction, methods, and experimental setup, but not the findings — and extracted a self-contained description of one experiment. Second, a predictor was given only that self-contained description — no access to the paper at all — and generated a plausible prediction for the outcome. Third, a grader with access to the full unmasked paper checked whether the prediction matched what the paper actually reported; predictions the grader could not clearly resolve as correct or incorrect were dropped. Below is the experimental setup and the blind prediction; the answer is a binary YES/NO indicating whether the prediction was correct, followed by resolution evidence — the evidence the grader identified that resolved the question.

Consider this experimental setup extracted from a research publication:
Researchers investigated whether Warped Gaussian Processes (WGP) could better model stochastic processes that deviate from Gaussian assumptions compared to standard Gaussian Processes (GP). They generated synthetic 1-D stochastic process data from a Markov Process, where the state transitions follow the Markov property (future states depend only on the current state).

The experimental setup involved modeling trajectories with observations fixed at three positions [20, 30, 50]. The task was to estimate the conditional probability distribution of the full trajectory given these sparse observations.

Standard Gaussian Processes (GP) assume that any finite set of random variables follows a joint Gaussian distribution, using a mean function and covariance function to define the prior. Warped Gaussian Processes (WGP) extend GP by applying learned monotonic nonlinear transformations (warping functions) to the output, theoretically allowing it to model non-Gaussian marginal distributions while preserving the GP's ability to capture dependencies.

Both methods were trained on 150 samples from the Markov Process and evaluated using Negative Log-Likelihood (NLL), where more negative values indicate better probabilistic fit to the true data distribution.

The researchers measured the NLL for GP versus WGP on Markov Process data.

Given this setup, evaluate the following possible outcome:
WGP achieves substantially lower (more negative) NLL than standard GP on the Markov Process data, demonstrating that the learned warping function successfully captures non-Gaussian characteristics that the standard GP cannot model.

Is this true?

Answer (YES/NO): NO